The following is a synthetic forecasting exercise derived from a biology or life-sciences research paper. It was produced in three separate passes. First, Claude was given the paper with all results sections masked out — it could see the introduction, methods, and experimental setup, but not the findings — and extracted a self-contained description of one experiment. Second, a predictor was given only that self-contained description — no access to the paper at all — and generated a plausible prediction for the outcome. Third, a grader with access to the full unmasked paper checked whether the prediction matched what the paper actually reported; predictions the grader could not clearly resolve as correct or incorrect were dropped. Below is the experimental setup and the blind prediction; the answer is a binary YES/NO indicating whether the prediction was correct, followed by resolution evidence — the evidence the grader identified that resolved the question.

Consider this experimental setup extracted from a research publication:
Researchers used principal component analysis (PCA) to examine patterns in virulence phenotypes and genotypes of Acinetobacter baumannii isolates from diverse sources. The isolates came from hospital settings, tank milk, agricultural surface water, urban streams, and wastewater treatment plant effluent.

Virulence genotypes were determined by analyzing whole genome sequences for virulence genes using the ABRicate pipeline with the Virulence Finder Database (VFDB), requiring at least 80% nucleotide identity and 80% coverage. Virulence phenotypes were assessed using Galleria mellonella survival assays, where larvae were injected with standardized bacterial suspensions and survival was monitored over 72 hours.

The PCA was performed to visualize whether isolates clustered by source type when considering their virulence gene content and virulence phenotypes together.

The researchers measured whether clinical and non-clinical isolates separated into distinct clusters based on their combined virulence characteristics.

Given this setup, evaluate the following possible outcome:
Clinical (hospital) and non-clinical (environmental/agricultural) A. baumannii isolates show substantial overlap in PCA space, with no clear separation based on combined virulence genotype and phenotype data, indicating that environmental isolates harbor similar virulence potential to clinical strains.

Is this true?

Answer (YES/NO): YES